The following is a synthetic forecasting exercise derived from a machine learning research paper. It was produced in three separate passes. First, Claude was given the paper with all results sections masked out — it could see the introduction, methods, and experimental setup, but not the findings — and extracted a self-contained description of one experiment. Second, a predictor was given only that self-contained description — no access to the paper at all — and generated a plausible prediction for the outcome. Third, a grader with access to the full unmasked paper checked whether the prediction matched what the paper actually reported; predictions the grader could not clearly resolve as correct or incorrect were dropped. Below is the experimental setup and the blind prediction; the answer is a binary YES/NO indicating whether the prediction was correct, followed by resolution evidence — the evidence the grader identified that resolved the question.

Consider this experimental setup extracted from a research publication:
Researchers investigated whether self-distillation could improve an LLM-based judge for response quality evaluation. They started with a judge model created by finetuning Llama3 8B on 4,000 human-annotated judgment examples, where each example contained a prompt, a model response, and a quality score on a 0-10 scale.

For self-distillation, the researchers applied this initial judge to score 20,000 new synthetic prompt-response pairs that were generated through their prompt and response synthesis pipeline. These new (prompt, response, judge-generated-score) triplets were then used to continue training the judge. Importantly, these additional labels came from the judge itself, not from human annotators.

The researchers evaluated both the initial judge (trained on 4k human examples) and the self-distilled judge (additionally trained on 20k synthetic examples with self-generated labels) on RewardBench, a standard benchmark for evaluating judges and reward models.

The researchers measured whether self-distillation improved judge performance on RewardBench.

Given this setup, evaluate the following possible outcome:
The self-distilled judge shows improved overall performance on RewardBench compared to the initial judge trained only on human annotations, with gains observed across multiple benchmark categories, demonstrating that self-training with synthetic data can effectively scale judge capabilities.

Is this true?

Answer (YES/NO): YES